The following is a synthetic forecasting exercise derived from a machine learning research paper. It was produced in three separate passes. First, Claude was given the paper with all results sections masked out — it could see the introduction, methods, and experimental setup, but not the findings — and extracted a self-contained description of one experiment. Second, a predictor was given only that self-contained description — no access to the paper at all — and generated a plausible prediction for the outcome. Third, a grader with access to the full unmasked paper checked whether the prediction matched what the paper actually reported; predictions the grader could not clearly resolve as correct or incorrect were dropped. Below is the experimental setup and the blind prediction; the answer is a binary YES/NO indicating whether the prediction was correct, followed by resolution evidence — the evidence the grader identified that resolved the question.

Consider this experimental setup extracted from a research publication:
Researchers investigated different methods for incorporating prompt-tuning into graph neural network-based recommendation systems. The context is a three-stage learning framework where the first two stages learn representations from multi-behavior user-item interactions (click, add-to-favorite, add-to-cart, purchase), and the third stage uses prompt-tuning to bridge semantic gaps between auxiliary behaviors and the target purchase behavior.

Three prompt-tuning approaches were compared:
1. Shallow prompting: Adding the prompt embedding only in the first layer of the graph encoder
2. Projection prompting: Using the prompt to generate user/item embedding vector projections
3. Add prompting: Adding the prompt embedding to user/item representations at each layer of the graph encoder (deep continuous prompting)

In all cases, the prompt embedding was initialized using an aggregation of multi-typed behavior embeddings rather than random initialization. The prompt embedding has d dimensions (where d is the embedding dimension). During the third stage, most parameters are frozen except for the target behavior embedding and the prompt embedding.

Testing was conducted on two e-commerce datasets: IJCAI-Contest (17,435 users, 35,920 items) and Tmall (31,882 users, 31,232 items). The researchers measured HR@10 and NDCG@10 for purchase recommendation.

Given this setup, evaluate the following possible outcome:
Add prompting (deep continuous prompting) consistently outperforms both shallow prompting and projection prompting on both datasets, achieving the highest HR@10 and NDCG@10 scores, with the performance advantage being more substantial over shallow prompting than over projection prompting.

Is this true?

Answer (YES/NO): YES